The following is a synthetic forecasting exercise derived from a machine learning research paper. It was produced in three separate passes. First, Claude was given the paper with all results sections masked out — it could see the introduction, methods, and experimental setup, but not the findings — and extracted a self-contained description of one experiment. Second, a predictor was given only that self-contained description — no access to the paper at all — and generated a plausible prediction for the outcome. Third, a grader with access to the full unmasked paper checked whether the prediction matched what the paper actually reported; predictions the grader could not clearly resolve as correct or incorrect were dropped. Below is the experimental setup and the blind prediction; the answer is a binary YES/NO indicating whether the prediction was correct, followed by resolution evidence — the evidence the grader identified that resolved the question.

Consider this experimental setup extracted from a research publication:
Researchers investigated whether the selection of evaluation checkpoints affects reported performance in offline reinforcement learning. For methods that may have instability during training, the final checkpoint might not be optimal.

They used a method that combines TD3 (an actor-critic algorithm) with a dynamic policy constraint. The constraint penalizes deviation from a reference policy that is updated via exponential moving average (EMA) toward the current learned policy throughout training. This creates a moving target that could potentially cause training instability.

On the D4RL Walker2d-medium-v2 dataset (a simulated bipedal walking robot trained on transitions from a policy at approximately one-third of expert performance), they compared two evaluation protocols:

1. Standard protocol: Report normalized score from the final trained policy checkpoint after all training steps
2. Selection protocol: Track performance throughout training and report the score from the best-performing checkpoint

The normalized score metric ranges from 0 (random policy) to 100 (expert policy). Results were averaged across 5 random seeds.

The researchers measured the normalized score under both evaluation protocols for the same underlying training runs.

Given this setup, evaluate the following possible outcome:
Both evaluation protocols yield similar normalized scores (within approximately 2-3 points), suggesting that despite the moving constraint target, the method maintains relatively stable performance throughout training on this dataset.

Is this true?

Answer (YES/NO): NO